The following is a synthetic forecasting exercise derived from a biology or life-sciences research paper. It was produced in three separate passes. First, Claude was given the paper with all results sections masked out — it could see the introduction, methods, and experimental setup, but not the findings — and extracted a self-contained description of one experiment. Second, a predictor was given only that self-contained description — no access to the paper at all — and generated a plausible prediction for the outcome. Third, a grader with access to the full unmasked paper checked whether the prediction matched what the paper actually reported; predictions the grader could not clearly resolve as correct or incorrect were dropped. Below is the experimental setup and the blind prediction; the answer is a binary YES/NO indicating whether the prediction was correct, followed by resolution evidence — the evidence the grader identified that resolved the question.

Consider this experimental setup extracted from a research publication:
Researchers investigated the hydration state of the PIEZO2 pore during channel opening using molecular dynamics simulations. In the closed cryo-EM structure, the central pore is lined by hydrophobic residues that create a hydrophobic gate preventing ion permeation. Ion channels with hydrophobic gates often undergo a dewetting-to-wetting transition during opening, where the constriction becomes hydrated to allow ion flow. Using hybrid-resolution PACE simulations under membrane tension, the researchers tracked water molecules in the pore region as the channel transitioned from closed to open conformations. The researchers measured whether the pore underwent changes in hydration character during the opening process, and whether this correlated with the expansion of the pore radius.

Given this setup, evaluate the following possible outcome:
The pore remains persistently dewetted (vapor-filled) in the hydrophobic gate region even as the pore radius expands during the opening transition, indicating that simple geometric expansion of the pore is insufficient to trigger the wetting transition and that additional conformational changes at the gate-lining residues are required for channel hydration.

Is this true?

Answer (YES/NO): NO